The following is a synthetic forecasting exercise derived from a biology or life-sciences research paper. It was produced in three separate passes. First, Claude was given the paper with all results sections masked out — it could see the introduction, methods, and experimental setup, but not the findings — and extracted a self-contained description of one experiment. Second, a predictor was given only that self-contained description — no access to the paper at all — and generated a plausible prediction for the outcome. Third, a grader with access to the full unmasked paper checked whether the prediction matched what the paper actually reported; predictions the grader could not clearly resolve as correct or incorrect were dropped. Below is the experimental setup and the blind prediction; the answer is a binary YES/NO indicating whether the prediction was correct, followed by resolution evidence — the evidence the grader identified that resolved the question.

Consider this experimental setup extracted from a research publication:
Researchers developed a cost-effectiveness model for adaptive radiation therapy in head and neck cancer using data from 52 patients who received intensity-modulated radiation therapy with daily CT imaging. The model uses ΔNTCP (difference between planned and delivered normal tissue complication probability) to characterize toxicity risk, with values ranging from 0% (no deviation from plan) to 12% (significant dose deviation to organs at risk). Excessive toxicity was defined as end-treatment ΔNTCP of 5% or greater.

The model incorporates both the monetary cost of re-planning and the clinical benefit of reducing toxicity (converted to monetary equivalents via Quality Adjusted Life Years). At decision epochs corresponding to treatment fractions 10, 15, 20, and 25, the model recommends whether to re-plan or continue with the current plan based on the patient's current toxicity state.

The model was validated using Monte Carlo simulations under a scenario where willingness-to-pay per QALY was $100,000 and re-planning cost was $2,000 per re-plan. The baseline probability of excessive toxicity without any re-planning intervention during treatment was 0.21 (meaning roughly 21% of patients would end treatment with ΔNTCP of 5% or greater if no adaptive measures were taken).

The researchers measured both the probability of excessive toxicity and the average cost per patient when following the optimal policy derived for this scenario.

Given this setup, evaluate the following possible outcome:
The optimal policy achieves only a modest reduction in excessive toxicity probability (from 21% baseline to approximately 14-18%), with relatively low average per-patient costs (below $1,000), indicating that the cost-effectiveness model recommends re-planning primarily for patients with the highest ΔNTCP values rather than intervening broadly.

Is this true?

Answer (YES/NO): NO